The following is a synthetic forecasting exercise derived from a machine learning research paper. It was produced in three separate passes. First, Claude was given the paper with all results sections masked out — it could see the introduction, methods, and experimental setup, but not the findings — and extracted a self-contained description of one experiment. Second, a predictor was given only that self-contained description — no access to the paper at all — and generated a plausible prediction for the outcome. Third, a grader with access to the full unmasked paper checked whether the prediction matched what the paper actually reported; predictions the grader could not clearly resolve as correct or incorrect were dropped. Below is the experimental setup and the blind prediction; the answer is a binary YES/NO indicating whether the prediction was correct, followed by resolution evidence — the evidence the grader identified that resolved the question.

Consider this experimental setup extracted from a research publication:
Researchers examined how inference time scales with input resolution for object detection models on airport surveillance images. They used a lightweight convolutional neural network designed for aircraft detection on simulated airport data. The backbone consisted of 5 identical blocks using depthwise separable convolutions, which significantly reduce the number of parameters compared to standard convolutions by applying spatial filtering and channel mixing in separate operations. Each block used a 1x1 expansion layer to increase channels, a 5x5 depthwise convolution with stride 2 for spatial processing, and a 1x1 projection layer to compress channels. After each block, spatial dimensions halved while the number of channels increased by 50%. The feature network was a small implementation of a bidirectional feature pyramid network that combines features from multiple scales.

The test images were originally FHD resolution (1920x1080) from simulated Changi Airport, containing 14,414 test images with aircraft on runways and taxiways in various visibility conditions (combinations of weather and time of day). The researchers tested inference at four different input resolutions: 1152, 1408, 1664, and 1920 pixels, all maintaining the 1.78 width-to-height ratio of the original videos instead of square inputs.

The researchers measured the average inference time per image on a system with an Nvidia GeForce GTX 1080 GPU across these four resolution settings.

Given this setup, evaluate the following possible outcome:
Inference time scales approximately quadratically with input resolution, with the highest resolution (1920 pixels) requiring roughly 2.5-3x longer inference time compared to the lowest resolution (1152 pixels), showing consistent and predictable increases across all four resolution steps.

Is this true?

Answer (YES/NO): NO